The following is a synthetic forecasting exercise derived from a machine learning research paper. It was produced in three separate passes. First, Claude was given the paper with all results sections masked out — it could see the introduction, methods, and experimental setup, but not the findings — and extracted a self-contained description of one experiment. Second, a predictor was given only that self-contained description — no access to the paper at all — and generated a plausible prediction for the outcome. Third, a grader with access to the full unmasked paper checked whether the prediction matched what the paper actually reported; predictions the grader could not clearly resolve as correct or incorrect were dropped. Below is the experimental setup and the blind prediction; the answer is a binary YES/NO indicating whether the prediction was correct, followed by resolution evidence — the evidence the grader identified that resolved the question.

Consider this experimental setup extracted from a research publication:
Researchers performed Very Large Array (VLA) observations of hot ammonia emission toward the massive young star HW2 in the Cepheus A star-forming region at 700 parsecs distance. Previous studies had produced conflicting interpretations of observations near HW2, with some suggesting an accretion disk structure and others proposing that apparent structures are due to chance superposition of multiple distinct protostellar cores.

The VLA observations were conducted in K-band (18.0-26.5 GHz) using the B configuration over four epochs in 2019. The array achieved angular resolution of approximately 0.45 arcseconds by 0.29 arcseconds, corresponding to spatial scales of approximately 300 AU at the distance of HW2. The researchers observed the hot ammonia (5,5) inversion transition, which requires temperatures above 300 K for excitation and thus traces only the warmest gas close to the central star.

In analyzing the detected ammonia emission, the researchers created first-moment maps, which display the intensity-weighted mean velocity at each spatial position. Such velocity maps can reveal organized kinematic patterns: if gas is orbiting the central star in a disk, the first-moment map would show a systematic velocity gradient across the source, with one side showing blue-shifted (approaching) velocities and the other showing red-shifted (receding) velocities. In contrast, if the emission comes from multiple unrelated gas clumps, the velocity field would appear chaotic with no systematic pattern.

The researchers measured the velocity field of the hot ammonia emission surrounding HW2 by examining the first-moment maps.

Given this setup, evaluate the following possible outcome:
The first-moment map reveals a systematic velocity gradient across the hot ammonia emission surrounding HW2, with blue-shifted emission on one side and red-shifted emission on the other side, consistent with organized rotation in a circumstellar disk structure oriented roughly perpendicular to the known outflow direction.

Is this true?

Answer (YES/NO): YES